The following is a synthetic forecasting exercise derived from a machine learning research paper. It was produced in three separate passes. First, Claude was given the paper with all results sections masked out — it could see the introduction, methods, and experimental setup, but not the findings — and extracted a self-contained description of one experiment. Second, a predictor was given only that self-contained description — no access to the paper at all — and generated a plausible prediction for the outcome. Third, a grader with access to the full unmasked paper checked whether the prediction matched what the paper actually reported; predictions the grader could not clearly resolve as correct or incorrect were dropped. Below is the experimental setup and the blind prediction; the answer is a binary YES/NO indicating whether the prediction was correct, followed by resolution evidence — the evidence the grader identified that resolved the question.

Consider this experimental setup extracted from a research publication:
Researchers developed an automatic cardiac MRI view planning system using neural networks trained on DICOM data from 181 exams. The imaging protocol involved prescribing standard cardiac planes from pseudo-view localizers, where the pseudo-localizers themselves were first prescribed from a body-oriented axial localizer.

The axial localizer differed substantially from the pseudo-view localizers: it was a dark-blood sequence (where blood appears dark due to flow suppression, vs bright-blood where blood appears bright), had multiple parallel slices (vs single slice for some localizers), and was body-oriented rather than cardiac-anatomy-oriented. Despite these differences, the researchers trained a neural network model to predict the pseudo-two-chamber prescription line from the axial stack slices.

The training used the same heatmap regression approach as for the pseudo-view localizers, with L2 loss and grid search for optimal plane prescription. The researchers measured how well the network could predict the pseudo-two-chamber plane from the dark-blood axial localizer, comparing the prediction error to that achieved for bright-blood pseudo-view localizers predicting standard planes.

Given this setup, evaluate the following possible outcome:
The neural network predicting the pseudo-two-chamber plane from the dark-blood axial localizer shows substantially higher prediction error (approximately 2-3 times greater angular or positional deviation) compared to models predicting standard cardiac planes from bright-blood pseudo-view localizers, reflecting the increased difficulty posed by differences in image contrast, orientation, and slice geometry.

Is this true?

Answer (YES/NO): NO